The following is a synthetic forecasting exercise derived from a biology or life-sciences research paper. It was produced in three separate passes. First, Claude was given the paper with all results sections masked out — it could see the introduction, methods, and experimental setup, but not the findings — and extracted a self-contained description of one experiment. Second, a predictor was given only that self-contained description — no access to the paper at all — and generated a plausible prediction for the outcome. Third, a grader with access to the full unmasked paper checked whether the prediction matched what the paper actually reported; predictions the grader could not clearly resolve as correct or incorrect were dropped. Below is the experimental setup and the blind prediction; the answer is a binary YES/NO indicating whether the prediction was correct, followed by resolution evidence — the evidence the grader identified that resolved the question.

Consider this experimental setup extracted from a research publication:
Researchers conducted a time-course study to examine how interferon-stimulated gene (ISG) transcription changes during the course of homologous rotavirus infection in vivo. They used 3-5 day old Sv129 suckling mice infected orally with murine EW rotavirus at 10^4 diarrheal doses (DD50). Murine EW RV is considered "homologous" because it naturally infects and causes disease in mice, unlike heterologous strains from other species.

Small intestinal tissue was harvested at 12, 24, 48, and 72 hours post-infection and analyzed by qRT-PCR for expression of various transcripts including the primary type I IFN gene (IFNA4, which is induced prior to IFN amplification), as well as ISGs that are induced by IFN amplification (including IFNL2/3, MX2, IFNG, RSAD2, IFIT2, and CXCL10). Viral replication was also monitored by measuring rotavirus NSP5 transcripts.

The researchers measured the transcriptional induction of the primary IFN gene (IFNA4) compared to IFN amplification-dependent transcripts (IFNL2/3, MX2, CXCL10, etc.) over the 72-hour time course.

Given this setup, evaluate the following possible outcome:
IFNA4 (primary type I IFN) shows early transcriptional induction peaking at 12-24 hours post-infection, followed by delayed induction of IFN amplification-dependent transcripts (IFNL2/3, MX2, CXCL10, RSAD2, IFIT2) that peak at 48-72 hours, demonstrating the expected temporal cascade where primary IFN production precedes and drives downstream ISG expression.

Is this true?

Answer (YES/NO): NO